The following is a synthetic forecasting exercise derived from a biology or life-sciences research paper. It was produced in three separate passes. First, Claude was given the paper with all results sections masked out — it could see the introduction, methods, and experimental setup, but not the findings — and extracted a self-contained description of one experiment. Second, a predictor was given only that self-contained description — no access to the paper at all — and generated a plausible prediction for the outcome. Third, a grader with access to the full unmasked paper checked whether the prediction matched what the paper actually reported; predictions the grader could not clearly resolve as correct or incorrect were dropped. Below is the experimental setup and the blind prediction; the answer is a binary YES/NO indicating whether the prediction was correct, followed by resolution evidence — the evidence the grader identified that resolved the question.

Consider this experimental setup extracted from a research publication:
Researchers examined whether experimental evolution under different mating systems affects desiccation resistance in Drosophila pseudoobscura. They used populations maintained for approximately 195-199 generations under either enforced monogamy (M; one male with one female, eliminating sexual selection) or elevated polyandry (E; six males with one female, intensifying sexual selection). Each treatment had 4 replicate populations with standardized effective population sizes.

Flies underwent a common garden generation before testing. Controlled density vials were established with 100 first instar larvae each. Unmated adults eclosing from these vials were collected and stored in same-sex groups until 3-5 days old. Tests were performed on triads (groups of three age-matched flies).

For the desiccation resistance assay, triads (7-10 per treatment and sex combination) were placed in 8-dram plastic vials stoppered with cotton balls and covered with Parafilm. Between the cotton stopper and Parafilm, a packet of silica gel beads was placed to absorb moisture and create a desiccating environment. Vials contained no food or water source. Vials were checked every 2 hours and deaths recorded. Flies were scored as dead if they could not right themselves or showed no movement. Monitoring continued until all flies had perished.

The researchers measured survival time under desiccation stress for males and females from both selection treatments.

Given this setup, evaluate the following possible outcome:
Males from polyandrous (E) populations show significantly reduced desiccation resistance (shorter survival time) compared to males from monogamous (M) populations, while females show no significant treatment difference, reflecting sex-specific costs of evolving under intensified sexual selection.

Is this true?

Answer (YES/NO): NO